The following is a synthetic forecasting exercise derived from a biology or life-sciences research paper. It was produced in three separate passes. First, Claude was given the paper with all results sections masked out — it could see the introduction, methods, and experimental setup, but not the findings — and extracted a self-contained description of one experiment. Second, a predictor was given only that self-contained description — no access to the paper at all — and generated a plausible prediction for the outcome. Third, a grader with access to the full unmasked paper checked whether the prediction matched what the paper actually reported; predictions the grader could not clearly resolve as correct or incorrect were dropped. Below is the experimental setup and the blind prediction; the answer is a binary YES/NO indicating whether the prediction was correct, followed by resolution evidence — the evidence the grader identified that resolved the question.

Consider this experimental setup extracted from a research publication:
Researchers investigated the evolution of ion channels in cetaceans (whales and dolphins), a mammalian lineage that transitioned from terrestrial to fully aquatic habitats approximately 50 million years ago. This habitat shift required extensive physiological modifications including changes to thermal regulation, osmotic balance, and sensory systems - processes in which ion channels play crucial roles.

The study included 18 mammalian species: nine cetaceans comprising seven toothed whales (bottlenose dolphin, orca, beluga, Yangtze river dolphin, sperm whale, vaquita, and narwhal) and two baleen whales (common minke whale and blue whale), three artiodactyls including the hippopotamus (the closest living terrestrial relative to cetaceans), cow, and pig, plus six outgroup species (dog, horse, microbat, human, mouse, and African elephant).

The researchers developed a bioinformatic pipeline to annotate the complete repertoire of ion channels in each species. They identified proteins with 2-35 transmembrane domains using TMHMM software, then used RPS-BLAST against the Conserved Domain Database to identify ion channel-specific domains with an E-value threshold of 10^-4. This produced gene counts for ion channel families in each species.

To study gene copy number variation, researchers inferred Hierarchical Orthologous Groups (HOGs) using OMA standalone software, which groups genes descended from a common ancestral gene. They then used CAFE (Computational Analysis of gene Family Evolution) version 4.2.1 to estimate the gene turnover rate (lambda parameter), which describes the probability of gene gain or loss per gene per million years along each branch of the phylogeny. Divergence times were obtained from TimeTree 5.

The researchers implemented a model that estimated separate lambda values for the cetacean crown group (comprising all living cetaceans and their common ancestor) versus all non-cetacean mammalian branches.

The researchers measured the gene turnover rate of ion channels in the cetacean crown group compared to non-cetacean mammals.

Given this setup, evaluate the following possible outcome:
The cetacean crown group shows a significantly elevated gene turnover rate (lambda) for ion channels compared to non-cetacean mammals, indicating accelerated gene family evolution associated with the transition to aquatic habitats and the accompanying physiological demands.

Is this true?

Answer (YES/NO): YES